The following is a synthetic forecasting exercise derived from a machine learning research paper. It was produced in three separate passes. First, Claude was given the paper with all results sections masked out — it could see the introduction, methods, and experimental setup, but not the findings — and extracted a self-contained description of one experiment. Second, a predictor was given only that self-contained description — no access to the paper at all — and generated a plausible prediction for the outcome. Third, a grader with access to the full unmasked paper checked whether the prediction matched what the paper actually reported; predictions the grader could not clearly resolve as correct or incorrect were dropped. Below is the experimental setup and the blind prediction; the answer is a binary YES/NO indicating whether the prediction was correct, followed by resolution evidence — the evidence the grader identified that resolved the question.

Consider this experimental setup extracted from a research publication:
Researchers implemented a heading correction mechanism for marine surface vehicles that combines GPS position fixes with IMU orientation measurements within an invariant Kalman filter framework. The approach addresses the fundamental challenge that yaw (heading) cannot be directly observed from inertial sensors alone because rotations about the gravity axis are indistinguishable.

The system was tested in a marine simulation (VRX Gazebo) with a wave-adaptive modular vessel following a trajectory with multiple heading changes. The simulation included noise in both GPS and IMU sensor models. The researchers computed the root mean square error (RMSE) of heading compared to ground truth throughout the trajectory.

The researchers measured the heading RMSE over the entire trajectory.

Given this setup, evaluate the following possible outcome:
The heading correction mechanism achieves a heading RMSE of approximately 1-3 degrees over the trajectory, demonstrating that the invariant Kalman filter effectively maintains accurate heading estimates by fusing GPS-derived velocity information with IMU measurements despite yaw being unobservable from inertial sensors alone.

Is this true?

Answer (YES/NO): NO